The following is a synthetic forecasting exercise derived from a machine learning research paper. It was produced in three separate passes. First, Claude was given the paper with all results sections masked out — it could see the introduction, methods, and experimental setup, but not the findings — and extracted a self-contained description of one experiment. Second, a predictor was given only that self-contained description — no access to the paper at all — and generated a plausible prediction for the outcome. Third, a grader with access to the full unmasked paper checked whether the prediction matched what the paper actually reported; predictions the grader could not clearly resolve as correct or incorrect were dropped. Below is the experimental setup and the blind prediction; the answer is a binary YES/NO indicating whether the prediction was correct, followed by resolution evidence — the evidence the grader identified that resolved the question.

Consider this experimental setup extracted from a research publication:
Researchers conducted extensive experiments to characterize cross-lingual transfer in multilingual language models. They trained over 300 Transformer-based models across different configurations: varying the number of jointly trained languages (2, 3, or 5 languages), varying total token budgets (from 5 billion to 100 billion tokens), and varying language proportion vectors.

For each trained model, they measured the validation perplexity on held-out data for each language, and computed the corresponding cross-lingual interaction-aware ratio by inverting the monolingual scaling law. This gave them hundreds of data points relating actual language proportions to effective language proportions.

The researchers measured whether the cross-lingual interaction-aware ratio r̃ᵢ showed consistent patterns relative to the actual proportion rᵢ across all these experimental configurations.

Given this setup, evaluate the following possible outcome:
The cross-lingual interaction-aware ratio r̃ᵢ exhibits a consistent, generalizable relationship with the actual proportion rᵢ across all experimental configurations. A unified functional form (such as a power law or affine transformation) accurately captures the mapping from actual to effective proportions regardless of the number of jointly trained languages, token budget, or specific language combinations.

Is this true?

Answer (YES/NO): NO